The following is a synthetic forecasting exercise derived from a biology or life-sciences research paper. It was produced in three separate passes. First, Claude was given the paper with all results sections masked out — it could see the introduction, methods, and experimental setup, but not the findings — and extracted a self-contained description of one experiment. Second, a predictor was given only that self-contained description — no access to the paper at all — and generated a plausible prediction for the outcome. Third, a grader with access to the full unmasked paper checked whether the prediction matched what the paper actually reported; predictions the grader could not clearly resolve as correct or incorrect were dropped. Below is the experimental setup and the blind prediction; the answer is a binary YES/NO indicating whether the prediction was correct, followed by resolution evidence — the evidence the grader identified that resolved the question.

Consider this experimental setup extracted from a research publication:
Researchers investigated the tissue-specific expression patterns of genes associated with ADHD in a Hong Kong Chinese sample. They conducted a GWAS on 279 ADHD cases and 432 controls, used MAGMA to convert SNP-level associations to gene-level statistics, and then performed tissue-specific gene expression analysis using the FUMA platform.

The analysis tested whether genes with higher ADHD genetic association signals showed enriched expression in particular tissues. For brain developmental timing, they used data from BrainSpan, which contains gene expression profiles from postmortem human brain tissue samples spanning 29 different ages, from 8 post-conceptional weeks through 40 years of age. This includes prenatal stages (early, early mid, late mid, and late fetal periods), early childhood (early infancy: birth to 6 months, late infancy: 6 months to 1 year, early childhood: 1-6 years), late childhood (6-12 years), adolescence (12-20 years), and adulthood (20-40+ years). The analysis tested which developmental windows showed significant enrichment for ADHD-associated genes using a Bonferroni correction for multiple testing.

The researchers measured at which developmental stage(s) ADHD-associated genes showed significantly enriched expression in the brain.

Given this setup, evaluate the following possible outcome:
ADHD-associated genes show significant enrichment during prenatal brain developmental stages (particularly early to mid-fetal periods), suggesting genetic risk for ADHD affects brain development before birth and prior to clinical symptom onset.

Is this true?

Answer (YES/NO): NO